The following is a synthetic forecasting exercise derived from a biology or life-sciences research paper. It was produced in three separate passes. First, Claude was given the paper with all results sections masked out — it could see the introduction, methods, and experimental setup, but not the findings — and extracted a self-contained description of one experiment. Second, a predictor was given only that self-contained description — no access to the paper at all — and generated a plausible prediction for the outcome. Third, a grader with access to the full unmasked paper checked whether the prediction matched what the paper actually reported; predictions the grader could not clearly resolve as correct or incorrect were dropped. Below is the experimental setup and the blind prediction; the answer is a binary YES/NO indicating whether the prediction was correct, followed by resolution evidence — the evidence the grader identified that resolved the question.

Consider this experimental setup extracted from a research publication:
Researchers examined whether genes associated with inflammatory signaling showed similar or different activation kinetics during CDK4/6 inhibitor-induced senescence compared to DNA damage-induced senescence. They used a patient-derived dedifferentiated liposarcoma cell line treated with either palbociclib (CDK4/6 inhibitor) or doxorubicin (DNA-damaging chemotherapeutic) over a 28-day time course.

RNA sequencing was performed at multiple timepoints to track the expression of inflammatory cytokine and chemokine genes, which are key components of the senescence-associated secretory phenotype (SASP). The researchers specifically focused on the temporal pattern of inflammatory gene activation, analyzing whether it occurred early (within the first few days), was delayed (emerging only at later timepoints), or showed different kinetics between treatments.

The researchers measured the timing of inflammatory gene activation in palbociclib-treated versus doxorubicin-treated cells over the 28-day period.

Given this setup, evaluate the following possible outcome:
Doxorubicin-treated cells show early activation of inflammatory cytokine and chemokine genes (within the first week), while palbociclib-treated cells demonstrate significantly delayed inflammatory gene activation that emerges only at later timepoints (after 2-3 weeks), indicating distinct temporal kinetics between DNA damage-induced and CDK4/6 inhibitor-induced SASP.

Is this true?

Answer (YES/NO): NO